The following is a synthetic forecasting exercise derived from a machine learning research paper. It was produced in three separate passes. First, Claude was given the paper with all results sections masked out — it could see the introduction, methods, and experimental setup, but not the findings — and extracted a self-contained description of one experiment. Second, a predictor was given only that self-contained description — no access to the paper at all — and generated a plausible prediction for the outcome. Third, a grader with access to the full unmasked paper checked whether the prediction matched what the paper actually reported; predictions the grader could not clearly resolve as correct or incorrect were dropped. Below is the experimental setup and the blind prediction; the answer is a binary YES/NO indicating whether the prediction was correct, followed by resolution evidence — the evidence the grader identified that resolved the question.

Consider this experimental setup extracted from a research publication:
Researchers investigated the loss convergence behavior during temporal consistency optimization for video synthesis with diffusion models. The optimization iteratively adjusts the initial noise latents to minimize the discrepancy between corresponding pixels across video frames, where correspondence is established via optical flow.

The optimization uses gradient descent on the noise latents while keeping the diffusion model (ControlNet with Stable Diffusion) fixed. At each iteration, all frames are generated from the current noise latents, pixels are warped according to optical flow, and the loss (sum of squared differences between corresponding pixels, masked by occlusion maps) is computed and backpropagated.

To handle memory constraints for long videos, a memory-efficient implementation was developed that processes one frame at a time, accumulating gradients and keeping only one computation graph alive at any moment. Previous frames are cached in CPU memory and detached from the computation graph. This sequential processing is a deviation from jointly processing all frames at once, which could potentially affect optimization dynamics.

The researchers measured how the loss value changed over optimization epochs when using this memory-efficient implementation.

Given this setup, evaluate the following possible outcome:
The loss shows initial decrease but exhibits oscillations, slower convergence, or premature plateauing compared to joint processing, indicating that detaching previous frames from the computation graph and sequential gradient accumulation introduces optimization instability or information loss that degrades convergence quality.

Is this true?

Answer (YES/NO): NO